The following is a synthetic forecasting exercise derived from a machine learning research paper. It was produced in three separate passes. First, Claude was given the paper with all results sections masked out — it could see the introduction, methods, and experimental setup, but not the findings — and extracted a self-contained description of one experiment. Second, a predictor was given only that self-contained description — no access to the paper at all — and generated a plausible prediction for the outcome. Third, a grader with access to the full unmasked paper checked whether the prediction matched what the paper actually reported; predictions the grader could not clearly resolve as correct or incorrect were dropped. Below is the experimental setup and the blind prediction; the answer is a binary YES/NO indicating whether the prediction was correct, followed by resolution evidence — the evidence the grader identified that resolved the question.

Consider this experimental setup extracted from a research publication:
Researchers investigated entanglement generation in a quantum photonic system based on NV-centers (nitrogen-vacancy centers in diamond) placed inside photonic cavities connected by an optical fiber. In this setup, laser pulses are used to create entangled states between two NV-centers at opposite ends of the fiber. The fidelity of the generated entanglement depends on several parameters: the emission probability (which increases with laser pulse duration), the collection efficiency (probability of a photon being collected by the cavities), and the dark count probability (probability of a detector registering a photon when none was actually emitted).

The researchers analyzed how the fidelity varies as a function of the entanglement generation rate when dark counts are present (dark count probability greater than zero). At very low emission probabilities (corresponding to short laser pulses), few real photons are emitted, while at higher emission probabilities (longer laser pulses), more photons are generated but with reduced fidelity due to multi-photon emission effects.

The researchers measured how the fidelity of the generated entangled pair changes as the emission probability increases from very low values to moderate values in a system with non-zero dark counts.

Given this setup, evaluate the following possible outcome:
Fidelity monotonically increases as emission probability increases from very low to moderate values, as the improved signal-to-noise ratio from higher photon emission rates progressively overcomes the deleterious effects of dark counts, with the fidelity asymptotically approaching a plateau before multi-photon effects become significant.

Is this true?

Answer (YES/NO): NO